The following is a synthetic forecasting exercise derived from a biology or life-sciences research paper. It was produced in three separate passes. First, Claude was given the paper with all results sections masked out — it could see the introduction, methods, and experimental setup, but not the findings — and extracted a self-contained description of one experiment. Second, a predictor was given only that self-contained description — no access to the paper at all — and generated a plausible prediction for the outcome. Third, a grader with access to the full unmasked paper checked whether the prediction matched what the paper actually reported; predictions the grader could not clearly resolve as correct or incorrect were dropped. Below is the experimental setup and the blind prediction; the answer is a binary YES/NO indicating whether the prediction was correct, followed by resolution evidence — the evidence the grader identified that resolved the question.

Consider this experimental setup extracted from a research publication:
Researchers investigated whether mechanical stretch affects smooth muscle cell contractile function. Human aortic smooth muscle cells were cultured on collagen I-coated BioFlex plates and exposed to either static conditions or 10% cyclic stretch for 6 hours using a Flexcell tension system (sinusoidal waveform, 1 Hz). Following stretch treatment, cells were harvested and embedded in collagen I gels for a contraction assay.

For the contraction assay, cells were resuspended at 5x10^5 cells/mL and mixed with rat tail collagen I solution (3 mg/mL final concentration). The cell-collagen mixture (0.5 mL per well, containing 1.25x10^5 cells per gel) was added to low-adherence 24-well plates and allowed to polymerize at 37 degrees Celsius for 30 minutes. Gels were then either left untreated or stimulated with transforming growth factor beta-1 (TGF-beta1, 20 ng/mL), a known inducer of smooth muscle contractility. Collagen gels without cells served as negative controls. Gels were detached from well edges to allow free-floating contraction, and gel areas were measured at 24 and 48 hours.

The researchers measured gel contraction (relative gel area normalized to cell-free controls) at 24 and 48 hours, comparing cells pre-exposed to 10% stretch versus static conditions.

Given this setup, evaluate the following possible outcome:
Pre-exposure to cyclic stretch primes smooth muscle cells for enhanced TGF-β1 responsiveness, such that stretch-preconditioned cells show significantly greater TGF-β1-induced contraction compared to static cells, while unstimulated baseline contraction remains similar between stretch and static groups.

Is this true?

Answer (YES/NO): NO